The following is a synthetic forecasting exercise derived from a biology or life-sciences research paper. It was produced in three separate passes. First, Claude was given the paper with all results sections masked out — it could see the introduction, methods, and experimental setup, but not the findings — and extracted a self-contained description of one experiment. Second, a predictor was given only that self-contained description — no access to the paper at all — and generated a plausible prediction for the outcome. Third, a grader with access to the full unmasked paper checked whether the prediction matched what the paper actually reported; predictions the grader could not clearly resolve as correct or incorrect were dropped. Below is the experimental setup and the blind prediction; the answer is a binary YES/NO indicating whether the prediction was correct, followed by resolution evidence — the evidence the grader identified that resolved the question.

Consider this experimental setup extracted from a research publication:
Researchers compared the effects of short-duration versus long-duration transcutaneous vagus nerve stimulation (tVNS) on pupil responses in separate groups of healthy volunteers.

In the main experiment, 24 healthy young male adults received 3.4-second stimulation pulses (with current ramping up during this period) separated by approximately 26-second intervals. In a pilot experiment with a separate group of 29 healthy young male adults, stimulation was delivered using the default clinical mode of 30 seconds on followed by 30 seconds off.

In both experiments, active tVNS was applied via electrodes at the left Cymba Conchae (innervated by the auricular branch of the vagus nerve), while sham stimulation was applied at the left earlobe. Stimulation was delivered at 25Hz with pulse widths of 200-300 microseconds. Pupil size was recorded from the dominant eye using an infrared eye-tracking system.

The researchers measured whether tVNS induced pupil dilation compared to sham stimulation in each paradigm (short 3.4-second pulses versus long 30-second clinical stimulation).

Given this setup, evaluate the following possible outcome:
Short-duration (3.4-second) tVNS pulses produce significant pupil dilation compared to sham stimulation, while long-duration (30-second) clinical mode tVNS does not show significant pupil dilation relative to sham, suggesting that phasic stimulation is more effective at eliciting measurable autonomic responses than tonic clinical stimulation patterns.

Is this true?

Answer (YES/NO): YES